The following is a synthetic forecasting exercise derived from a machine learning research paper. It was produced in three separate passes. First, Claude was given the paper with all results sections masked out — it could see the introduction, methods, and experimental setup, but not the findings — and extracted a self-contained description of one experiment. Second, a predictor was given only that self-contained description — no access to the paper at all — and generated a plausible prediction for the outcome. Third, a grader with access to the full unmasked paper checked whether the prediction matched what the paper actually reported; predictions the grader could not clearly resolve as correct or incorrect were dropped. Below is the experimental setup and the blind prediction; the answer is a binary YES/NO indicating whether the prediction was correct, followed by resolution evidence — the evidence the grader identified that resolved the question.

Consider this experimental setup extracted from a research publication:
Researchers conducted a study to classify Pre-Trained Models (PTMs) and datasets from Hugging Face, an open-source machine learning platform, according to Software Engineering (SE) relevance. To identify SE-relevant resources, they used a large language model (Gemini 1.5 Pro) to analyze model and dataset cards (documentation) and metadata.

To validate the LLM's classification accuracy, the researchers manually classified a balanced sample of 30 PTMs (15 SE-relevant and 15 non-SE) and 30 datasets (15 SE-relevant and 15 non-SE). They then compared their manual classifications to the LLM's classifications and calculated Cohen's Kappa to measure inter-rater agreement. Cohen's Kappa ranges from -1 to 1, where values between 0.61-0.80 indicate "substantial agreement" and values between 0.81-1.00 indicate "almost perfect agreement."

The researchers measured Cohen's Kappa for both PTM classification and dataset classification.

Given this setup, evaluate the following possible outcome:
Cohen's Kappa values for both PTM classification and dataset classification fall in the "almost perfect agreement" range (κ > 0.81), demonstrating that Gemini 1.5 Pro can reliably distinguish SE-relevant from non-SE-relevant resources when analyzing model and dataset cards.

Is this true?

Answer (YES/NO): NO